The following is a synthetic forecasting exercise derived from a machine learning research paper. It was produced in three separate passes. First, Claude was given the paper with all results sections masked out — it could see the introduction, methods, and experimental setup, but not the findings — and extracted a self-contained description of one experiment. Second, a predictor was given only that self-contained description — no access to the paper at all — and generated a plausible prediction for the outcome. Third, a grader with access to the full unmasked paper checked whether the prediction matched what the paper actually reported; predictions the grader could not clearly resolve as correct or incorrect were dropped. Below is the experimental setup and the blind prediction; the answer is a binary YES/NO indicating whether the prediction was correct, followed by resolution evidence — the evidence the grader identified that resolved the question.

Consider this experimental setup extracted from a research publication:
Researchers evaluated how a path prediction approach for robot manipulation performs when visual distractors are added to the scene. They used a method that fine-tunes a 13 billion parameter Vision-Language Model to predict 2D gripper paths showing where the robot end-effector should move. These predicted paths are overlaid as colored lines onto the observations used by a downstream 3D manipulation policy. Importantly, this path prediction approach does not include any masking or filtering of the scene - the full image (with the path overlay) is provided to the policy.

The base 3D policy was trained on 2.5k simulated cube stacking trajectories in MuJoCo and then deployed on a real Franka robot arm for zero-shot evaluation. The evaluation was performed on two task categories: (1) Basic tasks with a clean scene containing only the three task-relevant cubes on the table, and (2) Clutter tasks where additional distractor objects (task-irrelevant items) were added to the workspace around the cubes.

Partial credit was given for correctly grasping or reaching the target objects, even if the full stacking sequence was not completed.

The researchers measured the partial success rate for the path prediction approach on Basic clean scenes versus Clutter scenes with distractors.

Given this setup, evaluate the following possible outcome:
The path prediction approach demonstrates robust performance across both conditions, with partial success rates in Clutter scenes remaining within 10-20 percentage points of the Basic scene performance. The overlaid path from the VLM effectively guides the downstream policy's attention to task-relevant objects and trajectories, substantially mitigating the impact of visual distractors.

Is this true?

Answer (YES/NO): NO